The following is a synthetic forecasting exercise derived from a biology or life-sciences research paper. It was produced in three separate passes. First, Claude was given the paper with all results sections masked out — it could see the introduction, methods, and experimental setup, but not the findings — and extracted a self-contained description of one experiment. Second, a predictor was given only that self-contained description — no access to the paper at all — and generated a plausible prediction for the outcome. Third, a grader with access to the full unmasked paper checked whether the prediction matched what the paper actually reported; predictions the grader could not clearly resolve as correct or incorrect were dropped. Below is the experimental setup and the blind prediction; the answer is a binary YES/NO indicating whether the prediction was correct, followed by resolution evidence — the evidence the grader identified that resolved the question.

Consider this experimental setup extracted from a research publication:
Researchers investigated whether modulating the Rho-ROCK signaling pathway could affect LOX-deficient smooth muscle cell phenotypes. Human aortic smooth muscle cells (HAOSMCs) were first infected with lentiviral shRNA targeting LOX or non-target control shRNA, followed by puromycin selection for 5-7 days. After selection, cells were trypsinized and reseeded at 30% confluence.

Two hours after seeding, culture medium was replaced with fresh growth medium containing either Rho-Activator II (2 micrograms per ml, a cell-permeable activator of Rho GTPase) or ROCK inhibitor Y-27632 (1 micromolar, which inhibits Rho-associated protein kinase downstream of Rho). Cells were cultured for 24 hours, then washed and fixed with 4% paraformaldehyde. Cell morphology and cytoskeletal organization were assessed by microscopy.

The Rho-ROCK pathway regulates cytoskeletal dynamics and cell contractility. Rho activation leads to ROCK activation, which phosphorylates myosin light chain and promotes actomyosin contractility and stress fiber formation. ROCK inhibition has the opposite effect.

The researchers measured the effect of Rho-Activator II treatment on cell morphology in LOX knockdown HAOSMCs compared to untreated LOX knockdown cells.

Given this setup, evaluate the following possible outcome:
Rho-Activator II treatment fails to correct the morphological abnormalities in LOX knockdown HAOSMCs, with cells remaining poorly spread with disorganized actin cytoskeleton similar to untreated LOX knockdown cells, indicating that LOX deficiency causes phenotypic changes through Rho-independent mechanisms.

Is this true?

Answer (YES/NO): NO